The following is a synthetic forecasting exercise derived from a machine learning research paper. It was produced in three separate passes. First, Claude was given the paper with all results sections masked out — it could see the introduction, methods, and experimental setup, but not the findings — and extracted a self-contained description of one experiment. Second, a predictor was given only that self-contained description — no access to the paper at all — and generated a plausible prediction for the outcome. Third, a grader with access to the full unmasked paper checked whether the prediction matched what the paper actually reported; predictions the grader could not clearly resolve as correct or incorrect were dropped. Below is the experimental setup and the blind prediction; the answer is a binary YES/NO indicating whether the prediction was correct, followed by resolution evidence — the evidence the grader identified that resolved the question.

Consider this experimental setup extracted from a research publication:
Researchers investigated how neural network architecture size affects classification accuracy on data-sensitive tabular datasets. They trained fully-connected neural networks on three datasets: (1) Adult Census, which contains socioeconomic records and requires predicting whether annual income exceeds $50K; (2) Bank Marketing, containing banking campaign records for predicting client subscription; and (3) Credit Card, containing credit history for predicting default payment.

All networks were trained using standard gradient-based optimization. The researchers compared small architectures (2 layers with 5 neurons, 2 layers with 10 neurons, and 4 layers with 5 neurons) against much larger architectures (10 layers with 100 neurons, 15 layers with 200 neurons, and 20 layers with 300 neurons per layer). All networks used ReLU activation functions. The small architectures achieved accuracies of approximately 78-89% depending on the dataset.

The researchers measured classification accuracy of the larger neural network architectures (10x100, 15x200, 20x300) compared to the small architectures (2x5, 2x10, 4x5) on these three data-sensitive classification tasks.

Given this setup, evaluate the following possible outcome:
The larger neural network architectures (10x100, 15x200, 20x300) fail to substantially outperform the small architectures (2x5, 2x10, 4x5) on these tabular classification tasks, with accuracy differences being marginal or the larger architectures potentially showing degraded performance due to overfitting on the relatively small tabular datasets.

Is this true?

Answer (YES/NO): YES